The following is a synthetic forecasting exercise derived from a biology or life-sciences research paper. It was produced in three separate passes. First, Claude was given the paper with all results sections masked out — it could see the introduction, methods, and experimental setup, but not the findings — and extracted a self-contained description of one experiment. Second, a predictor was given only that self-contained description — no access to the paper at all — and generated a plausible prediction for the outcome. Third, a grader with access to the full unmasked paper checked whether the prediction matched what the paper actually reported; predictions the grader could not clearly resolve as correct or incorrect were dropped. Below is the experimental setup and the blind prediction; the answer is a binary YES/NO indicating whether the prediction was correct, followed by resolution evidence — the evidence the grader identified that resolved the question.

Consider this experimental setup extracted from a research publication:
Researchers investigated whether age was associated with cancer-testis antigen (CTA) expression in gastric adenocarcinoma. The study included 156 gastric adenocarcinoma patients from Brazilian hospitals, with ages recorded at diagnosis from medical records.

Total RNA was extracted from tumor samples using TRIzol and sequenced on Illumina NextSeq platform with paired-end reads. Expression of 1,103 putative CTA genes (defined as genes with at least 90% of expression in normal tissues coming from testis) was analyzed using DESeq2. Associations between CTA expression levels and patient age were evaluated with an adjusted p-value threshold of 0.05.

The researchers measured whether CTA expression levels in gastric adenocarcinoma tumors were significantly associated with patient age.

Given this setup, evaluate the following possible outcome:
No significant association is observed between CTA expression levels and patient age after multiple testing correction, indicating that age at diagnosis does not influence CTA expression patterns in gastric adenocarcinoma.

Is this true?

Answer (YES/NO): YES